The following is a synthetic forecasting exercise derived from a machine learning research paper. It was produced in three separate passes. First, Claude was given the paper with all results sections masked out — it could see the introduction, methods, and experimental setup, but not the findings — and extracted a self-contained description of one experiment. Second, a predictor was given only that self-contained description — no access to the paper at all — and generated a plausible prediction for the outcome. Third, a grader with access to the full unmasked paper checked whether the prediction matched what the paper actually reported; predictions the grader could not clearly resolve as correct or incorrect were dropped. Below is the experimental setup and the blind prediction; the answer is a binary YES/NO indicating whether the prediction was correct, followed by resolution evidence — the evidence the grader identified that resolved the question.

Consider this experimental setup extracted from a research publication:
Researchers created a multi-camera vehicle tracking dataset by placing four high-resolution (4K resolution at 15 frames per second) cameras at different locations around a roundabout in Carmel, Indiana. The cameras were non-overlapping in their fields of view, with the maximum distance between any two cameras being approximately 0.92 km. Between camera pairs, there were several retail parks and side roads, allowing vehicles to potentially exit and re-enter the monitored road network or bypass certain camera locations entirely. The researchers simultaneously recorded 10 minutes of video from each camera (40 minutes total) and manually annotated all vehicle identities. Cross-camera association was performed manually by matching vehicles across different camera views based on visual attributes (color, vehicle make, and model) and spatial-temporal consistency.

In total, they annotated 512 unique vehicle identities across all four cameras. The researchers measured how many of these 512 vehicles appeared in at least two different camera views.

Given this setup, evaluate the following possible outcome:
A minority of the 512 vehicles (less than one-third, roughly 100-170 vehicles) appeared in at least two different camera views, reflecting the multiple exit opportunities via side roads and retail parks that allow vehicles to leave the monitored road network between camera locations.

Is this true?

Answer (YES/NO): NO